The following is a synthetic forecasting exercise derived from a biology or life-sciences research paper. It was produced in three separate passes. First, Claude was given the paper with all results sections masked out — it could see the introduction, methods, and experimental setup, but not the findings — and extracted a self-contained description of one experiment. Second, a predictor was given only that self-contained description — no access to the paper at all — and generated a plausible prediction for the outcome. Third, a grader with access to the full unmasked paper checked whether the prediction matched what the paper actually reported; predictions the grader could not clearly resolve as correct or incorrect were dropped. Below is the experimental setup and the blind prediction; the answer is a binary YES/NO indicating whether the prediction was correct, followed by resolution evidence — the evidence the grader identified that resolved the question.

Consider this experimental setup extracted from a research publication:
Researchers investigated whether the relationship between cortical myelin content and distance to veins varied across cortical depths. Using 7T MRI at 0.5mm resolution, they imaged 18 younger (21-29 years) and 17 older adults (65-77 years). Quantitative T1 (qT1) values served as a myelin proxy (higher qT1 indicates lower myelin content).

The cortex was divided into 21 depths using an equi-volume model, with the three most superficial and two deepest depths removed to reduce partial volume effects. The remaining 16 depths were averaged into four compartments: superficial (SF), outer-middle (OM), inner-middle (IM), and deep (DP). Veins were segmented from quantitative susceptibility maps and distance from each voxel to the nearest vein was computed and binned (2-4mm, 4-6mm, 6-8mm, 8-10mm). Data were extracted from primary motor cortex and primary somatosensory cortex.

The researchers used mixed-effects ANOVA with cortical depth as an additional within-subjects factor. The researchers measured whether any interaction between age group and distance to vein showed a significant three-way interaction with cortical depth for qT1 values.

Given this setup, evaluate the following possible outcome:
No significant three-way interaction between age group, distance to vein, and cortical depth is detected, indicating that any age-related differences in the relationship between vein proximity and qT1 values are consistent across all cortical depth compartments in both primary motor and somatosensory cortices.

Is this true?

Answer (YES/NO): YES